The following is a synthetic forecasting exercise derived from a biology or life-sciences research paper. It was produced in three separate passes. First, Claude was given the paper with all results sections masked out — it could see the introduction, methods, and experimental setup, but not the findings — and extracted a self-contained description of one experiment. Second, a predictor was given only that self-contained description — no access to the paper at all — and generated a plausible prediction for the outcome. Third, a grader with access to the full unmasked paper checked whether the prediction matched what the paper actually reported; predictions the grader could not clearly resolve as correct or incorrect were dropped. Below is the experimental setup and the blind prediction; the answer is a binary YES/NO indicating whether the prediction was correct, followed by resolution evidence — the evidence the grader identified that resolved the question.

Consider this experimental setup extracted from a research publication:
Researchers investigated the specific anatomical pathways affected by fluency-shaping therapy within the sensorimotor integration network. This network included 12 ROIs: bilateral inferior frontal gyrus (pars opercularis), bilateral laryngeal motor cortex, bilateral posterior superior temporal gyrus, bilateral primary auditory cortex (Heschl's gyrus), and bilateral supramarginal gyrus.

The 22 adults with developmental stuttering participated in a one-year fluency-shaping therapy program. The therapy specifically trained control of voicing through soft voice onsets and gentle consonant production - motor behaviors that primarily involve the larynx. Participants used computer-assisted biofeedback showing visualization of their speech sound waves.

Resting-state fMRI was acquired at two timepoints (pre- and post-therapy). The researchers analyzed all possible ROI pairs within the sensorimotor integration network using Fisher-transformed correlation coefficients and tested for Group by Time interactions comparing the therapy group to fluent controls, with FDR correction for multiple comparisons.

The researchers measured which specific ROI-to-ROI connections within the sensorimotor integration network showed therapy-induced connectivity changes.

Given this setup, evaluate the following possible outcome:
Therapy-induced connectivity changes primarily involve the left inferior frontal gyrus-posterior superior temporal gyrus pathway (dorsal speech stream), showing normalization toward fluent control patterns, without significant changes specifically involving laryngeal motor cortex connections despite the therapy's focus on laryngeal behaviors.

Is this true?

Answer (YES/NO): NO